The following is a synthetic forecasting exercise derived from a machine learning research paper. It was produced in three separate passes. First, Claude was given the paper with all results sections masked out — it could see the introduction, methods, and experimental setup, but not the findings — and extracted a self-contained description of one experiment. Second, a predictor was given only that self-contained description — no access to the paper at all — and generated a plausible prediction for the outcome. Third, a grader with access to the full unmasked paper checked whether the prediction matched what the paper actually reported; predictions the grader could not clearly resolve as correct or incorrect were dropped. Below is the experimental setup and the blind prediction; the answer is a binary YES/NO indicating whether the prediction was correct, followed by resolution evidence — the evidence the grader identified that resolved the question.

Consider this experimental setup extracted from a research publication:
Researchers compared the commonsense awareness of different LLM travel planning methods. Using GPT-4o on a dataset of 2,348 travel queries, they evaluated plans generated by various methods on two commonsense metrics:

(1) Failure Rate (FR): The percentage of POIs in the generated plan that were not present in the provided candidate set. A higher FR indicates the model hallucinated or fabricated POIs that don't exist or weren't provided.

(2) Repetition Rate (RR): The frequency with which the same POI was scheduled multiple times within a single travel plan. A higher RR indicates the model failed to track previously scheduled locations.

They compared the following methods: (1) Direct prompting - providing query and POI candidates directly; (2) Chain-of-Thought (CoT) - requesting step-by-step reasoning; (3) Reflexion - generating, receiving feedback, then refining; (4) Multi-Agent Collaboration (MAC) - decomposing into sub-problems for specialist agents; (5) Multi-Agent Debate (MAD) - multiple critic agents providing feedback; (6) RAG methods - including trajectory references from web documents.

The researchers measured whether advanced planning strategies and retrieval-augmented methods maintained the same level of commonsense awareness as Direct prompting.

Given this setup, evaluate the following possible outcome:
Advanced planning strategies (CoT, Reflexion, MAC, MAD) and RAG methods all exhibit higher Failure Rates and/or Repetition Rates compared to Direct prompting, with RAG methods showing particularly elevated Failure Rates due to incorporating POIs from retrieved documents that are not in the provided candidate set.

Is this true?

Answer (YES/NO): YES